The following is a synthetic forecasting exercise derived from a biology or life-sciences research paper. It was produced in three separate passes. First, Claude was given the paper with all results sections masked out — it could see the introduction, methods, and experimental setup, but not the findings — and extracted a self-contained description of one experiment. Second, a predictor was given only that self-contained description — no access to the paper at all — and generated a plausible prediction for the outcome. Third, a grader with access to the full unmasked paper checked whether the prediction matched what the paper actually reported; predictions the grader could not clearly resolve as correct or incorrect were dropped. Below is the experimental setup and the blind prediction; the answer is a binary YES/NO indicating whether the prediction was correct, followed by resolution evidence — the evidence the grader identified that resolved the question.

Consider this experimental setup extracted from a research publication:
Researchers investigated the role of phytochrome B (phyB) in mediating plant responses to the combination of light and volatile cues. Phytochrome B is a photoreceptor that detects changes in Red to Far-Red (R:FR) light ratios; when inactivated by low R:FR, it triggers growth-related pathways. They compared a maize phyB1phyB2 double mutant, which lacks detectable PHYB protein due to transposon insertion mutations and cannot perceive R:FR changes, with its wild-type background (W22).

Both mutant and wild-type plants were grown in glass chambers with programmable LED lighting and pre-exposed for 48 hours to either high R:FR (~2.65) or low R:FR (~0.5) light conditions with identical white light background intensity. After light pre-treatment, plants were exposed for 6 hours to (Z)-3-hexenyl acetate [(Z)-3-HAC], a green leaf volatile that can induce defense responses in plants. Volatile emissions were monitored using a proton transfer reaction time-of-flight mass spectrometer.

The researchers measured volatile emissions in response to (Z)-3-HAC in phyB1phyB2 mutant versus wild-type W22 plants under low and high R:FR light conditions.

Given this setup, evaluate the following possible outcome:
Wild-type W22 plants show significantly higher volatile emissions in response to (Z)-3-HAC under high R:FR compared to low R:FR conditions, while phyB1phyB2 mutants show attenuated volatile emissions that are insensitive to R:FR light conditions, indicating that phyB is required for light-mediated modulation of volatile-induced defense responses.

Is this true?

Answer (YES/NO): NO